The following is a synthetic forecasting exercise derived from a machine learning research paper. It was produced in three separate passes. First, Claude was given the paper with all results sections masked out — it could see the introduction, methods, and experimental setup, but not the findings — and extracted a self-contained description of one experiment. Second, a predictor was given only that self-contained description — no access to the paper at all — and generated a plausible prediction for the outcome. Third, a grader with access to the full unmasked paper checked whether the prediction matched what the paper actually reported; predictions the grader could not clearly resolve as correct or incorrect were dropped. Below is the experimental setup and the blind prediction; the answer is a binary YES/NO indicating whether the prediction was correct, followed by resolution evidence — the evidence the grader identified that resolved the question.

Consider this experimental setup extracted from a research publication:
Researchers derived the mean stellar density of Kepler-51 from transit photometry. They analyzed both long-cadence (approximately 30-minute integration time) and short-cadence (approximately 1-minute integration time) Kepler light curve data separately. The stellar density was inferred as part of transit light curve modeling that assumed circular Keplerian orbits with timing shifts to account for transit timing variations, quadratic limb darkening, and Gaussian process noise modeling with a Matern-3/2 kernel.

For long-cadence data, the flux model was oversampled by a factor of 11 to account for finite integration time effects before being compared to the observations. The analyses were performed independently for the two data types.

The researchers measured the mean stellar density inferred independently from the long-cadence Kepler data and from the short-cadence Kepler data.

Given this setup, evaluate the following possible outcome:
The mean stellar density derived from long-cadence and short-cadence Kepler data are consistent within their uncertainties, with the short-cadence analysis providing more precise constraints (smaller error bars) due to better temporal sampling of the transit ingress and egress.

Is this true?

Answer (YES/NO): NO